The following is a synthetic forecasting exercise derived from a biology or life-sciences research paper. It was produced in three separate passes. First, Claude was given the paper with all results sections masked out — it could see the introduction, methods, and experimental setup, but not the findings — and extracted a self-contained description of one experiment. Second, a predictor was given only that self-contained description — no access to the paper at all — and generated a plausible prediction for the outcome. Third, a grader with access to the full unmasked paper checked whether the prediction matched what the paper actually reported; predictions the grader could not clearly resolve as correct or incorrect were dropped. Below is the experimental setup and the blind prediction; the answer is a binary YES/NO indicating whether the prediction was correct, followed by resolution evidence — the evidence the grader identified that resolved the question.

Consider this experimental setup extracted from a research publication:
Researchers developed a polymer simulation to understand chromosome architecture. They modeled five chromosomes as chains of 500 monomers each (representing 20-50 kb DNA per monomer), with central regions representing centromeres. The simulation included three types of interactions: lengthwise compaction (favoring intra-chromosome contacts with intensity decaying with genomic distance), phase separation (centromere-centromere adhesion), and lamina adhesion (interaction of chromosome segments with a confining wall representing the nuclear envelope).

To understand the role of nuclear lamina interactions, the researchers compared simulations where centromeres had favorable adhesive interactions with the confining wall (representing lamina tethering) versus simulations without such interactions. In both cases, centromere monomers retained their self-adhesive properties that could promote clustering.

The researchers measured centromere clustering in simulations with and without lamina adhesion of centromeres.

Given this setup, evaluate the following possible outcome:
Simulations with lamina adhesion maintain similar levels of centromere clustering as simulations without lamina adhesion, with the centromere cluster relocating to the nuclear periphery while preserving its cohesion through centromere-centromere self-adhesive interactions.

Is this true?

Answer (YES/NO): NO